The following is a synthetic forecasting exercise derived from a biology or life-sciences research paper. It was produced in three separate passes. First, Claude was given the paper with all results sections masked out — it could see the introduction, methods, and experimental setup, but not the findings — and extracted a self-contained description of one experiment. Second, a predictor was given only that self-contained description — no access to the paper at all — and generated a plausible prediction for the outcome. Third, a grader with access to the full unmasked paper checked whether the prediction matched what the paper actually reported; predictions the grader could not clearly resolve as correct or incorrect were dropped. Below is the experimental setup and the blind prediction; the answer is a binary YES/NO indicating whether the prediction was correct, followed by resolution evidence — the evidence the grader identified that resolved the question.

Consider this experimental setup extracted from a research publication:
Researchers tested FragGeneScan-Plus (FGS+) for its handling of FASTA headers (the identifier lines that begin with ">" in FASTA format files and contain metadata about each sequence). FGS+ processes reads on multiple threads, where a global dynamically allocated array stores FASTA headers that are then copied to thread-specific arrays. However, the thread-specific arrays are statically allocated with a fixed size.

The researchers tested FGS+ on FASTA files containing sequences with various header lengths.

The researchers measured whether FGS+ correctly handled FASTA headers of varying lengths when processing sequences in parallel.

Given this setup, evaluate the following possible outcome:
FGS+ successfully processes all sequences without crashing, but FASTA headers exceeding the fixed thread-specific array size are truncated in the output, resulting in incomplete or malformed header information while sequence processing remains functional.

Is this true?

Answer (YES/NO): NO